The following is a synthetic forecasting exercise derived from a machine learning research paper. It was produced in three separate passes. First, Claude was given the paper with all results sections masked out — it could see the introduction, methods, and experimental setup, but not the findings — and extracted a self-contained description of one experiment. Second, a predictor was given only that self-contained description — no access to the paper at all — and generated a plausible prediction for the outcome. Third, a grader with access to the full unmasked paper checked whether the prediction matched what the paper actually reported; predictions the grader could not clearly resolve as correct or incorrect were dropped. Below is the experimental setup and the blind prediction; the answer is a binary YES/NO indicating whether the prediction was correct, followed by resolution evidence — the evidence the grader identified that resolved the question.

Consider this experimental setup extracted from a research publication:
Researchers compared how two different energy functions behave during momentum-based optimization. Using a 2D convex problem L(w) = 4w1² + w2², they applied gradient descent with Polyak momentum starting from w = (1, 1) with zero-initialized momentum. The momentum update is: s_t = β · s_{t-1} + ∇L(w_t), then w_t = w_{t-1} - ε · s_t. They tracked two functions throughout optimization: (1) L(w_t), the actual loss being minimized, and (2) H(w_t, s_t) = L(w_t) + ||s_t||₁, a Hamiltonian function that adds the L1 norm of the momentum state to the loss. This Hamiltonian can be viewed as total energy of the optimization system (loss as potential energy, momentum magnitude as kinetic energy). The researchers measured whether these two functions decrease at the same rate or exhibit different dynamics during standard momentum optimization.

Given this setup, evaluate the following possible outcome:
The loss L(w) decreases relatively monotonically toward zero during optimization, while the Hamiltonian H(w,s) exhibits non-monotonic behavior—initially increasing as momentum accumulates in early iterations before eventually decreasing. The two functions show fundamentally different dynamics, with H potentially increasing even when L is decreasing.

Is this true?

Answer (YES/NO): NO